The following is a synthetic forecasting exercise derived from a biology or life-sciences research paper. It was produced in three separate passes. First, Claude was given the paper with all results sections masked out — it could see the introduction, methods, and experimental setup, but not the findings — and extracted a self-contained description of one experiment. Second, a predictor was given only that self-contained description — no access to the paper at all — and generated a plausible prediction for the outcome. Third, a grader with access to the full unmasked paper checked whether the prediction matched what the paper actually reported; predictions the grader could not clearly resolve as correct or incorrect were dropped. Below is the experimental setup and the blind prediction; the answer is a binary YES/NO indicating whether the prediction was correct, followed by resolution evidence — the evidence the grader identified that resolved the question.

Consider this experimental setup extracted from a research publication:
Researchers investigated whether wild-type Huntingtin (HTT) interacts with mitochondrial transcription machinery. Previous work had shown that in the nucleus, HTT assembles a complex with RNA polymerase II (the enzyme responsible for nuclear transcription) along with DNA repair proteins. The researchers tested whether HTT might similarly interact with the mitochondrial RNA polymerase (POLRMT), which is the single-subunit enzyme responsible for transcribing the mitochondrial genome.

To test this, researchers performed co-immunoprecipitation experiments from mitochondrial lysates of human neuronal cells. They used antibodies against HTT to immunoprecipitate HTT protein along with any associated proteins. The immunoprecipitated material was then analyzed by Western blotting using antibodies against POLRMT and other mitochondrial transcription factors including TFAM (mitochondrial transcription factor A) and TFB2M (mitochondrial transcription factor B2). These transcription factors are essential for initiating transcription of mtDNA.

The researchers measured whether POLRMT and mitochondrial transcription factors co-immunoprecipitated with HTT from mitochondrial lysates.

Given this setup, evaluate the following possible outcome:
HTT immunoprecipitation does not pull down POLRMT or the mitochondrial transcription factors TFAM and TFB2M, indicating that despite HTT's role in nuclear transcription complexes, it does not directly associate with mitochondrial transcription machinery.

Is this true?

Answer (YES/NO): NO